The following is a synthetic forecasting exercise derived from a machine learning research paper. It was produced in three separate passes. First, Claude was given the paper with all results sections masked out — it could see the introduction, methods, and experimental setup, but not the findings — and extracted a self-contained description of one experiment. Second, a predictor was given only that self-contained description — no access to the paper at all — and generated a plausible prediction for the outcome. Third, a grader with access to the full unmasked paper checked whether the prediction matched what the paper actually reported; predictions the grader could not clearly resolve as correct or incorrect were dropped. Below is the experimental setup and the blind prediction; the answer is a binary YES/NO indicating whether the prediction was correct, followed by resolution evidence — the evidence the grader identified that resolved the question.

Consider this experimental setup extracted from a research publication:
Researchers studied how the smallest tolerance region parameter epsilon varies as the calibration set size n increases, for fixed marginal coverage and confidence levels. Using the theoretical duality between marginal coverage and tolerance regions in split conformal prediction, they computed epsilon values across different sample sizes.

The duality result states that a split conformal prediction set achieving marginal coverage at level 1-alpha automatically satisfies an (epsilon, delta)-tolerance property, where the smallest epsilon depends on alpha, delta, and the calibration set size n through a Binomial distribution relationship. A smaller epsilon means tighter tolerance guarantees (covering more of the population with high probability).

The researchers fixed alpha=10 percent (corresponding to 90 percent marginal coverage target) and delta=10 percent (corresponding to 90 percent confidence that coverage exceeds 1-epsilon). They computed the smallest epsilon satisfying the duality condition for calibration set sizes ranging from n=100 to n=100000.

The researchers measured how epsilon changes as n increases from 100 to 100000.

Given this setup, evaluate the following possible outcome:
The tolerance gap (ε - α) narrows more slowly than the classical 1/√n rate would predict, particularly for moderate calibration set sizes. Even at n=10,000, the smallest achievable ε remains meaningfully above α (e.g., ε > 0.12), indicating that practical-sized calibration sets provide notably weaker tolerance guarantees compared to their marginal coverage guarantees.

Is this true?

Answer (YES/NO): NO